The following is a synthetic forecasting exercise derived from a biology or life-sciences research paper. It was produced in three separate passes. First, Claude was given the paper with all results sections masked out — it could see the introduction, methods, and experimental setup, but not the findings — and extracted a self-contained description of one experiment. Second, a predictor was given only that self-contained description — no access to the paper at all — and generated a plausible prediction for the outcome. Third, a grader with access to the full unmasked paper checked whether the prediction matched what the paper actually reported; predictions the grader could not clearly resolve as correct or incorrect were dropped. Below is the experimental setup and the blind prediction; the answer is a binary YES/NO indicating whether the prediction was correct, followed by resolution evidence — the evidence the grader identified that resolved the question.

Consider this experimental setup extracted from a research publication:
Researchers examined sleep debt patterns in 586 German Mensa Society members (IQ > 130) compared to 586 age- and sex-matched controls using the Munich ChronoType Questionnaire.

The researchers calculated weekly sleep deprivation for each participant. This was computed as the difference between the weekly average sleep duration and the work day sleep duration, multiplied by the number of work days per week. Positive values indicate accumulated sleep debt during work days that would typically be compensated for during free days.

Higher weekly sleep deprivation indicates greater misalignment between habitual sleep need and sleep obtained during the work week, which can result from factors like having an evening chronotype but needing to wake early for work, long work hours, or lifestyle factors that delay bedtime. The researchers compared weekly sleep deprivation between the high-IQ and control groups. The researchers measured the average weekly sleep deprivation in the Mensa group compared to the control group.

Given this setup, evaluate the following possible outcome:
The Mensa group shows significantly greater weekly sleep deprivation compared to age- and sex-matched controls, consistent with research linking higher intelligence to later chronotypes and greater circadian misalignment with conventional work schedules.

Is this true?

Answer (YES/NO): NO